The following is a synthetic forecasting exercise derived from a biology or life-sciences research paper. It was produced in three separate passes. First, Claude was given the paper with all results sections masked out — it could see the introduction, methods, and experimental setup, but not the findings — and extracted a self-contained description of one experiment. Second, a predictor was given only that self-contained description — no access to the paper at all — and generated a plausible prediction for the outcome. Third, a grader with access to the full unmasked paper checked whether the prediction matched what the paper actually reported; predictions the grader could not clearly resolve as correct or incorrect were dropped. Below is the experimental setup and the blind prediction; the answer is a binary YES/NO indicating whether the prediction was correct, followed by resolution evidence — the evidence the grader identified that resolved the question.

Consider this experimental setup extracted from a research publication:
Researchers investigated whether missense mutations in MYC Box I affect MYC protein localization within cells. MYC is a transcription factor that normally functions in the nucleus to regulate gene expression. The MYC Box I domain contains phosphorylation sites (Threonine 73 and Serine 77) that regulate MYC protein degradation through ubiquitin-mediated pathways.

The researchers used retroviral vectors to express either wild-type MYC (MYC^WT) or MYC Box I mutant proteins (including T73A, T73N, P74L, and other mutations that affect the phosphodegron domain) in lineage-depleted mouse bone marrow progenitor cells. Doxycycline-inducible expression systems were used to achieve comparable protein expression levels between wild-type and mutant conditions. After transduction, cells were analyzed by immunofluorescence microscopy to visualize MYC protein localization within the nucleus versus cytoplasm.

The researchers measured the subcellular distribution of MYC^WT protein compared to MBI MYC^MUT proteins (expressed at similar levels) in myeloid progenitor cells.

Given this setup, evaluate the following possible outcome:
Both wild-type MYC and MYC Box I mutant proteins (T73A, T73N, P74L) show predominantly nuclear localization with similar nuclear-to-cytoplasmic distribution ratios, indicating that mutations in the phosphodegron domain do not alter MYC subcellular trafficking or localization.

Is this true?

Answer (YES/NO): NO